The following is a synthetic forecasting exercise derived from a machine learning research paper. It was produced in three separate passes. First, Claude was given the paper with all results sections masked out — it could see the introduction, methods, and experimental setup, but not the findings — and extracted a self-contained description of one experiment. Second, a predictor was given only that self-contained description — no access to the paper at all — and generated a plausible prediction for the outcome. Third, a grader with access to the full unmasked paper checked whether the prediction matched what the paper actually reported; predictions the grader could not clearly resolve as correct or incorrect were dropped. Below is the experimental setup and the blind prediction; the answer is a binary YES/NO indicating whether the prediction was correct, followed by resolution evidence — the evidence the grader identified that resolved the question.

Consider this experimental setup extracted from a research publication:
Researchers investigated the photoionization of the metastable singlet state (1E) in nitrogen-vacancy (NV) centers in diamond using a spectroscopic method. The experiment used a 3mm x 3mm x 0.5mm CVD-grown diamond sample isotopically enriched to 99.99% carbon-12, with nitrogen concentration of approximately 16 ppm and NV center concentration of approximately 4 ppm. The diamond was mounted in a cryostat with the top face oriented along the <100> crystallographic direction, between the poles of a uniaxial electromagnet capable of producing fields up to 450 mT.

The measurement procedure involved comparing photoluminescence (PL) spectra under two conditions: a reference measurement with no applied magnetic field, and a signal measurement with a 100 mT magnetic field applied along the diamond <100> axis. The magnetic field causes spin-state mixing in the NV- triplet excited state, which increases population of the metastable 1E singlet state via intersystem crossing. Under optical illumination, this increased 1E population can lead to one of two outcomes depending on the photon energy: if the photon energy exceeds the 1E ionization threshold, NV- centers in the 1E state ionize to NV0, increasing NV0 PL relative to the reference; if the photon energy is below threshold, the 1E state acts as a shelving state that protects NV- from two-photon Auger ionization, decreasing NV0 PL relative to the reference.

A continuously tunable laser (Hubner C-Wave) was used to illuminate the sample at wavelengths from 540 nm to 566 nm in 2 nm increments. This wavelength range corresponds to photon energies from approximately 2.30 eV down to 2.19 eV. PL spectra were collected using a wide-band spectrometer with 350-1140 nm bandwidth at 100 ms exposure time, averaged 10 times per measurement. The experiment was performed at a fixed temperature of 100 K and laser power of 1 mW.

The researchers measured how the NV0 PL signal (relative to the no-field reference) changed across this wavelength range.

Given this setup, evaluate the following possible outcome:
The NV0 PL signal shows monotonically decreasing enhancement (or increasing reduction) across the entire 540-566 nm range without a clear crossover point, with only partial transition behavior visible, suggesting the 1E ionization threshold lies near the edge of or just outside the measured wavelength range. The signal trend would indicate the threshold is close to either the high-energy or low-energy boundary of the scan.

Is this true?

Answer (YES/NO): YES